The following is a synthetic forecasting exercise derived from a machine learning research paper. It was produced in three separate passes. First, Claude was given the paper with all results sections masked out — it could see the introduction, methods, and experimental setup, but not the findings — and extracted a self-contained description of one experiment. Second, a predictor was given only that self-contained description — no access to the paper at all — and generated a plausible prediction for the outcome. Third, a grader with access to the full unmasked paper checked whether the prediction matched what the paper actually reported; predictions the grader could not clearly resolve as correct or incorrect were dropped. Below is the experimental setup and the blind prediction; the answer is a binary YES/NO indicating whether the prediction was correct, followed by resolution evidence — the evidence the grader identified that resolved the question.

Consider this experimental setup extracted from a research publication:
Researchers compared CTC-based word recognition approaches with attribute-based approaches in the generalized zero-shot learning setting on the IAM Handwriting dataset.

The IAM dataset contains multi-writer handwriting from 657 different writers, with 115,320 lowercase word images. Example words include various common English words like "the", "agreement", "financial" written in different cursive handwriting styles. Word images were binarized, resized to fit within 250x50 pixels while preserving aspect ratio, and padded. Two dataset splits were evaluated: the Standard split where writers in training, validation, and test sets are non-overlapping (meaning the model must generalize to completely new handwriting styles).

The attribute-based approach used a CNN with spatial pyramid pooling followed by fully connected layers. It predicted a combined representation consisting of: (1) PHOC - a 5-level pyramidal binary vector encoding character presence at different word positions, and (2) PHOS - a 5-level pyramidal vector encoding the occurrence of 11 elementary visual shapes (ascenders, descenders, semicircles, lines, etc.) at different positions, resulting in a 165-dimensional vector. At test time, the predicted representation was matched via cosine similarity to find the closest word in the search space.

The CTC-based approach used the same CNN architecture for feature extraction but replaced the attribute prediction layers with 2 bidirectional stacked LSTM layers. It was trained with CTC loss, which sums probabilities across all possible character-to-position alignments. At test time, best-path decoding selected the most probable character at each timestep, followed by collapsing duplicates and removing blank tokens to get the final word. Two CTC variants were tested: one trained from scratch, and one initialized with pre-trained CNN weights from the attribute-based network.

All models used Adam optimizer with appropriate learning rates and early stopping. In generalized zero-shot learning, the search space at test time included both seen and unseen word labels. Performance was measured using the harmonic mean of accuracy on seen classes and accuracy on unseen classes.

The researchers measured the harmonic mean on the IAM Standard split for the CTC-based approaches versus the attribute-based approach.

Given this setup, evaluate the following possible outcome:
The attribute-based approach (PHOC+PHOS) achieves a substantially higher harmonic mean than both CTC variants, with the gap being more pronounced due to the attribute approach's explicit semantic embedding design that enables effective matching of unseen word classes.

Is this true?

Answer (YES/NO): YES